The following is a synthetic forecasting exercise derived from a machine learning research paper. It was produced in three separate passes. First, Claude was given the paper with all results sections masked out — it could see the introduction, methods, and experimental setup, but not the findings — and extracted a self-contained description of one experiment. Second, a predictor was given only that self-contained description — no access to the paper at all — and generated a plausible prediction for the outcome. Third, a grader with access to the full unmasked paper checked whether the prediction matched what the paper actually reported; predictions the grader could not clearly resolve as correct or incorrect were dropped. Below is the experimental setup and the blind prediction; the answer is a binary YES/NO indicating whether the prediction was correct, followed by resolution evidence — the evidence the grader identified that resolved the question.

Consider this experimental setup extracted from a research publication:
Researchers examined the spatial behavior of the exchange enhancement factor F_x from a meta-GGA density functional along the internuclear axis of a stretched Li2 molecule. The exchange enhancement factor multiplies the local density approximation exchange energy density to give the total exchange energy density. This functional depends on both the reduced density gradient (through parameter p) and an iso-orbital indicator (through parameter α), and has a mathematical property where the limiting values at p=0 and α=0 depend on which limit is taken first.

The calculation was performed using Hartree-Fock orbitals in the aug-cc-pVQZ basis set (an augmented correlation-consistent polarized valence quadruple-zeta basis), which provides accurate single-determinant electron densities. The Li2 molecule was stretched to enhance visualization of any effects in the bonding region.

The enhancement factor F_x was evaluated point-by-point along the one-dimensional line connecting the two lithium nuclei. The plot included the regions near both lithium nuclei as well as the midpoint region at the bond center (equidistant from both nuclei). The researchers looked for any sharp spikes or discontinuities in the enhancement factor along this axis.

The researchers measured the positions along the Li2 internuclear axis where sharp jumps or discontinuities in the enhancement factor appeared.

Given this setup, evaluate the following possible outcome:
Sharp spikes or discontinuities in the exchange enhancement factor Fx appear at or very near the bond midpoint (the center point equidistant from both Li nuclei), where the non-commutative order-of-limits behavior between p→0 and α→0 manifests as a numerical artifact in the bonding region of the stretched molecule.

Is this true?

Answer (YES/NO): YES